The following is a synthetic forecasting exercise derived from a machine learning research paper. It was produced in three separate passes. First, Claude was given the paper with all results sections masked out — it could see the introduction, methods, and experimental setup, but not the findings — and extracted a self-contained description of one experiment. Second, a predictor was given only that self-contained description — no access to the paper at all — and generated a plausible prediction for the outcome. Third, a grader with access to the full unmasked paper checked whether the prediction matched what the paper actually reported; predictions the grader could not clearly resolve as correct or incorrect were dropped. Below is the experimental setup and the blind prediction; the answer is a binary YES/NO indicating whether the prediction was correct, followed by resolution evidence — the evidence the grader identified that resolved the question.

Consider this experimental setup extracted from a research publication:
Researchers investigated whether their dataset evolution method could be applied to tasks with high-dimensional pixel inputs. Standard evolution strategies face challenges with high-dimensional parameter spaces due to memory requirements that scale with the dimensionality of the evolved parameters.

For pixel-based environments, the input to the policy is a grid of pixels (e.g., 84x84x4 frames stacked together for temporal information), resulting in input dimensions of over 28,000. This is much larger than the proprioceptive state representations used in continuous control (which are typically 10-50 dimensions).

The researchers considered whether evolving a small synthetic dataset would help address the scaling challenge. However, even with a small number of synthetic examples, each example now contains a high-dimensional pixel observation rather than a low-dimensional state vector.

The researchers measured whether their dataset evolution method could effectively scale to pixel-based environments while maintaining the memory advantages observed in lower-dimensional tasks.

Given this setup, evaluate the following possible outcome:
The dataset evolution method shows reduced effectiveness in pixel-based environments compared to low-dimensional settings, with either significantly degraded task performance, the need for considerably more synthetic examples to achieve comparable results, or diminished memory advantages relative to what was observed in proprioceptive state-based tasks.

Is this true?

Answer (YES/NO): YES